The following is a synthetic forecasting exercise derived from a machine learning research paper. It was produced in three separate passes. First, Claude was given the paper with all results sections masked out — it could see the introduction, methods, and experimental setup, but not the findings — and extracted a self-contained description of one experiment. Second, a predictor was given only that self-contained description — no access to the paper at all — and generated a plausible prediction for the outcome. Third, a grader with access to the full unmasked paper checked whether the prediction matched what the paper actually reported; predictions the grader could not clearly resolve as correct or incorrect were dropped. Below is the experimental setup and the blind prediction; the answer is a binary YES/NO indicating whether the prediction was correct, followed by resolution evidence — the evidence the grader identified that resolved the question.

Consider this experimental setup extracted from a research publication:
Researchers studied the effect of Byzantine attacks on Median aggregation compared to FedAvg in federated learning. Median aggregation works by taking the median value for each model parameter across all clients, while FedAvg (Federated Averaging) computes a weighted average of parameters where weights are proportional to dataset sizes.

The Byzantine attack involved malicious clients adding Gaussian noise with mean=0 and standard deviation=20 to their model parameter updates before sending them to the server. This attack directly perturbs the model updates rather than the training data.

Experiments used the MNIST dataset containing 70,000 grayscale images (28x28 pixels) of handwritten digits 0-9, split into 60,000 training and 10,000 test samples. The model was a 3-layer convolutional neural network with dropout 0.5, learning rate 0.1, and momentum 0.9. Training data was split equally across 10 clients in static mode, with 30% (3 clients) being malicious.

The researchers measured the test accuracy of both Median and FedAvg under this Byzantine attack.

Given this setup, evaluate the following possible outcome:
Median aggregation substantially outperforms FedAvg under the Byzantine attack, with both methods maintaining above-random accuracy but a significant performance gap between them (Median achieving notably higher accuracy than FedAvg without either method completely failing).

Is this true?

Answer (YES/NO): NO